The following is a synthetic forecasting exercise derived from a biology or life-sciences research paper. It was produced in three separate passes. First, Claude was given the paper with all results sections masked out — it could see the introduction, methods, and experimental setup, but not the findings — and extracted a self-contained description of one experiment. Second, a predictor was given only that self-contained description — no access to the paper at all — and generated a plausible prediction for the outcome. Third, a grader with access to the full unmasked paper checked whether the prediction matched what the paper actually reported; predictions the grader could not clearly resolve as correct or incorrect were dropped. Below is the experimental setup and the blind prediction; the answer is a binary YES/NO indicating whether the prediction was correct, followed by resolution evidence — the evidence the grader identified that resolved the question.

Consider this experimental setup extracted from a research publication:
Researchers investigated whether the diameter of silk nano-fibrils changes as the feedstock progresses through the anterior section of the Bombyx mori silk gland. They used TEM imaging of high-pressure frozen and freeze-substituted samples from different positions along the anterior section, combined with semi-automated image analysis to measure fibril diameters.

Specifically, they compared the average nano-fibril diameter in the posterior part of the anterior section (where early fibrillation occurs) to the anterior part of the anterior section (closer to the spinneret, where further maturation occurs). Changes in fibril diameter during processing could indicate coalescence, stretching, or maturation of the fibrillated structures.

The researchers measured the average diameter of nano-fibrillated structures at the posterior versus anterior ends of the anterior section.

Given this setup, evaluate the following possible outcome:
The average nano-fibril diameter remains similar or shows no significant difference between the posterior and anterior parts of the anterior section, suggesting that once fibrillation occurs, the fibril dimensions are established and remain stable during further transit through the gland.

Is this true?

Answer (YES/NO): NO